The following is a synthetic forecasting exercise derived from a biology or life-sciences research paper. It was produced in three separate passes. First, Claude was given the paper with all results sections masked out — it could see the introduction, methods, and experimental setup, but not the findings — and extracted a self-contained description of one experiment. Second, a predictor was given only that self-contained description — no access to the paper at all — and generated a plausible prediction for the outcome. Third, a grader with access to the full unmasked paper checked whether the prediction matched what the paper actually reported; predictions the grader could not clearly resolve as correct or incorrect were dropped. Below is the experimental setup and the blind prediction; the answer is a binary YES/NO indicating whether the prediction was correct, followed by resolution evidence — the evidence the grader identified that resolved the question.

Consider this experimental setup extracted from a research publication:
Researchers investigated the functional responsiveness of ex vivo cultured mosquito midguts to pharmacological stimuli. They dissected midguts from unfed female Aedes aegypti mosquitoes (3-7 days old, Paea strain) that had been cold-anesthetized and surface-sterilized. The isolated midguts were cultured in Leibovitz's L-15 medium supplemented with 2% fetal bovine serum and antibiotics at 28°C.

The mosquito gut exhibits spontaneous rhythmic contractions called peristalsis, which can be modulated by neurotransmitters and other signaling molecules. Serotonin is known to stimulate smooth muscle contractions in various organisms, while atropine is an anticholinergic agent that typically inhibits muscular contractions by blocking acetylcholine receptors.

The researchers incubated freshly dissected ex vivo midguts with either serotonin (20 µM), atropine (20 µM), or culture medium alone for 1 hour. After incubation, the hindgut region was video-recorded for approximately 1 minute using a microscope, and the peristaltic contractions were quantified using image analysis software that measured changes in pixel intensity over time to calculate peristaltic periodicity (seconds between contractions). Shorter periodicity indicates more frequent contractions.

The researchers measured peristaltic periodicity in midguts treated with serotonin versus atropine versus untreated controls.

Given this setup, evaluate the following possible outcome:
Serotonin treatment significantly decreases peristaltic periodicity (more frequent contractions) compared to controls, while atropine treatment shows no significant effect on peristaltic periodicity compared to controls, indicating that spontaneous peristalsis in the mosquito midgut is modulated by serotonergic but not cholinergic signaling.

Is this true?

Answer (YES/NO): NO